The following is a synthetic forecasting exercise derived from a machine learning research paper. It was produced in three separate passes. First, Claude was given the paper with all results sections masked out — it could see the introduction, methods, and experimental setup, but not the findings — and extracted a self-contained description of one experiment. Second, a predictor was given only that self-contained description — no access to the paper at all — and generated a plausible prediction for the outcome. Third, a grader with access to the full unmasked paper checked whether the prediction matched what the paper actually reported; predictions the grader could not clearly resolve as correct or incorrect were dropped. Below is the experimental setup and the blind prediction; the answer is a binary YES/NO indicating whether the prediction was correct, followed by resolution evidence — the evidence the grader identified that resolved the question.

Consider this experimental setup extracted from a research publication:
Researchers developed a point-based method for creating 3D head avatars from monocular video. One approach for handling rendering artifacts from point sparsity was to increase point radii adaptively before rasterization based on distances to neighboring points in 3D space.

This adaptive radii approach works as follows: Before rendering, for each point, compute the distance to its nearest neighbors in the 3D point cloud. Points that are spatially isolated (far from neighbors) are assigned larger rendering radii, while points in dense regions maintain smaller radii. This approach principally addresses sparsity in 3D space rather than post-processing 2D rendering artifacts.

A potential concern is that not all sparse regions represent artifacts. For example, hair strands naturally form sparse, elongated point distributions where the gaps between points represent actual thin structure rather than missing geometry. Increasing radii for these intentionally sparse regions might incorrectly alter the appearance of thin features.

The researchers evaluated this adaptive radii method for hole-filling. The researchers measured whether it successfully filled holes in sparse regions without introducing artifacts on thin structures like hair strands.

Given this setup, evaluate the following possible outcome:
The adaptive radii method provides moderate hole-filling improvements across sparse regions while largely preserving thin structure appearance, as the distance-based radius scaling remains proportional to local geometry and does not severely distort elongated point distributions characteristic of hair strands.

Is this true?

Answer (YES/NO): NO